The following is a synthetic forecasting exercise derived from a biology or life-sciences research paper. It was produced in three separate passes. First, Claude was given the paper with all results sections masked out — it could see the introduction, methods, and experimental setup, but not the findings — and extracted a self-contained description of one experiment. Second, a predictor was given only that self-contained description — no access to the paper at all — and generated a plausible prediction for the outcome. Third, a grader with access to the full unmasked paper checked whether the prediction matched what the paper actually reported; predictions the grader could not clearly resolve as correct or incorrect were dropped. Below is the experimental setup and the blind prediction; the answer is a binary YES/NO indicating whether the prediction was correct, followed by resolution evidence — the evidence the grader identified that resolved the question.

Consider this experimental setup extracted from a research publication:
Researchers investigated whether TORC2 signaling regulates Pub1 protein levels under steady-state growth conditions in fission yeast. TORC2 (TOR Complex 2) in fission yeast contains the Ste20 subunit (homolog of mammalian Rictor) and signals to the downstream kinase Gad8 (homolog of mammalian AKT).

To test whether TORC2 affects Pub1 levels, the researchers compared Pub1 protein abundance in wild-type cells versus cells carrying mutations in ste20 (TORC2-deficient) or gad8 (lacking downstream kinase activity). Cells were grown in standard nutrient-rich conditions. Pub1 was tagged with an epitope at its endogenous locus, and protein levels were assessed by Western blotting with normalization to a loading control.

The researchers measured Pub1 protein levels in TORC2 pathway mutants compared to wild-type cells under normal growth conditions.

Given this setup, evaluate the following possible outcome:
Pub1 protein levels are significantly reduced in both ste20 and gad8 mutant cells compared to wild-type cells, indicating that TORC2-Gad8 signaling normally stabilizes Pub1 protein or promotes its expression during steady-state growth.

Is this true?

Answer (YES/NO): NO